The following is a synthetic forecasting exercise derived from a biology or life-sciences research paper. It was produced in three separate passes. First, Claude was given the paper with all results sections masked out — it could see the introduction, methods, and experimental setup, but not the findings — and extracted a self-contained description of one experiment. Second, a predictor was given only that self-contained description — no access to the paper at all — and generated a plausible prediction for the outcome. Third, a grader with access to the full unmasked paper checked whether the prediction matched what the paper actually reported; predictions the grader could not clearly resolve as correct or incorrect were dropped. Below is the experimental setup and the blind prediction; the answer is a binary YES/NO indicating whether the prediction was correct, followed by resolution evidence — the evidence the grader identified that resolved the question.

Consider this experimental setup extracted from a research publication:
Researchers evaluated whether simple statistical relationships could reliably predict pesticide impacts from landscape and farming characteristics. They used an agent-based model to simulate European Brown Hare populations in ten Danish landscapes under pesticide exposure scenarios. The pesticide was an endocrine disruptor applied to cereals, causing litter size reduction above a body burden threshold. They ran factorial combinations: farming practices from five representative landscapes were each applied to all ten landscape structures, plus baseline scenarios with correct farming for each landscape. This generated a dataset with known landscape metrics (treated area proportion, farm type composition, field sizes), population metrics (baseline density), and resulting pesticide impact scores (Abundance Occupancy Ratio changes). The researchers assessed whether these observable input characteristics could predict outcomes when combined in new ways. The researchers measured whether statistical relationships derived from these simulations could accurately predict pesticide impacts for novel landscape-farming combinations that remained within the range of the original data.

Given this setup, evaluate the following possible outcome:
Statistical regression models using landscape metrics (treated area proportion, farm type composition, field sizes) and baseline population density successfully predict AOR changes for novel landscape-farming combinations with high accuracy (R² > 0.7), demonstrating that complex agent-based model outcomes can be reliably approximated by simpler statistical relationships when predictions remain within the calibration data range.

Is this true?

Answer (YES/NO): NO